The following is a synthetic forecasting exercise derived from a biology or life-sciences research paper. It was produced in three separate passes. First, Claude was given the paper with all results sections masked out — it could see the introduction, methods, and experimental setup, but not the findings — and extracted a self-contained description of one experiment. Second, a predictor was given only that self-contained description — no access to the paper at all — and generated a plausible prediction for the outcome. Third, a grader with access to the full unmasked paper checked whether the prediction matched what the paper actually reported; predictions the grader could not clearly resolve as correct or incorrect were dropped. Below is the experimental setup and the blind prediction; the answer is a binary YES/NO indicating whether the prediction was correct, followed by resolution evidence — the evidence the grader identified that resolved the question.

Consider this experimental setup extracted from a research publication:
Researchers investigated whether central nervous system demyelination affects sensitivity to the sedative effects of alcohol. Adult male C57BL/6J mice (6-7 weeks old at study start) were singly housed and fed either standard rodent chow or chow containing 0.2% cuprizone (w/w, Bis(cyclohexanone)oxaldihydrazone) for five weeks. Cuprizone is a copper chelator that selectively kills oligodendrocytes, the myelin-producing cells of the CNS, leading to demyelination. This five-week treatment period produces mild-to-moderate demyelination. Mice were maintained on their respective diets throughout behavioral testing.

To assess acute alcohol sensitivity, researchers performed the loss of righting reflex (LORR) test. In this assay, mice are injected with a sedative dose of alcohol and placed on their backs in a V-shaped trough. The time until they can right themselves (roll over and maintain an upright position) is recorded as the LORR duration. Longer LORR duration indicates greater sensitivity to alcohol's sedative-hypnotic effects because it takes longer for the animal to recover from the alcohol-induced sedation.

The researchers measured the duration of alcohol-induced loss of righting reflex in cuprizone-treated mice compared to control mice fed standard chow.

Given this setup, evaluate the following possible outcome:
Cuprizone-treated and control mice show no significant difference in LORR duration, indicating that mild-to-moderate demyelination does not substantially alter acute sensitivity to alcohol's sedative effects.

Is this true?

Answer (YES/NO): NO